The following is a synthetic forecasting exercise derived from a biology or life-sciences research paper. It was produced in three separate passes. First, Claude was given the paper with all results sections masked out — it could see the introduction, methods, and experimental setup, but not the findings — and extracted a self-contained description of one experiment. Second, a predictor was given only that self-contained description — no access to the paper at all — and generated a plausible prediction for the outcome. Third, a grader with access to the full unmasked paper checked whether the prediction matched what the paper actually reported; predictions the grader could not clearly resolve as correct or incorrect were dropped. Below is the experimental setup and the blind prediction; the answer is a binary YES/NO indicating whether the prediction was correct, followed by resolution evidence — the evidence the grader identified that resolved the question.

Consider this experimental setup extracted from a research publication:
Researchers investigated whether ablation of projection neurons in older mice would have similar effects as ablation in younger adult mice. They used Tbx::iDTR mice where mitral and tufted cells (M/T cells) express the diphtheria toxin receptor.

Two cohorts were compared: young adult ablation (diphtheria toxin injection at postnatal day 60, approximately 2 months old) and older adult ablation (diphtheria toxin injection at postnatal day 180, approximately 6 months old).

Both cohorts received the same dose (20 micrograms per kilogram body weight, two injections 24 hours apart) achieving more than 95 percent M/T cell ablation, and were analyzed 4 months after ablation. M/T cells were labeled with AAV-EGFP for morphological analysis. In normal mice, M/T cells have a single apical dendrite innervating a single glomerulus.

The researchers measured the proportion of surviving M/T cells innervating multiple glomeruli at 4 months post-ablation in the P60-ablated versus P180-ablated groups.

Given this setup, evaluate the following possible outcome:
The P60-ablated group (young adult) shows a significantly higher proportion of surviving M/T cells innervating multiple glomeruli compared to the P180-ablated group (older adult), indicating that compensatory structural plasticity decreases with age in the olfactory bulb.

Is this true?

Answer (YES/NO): NO